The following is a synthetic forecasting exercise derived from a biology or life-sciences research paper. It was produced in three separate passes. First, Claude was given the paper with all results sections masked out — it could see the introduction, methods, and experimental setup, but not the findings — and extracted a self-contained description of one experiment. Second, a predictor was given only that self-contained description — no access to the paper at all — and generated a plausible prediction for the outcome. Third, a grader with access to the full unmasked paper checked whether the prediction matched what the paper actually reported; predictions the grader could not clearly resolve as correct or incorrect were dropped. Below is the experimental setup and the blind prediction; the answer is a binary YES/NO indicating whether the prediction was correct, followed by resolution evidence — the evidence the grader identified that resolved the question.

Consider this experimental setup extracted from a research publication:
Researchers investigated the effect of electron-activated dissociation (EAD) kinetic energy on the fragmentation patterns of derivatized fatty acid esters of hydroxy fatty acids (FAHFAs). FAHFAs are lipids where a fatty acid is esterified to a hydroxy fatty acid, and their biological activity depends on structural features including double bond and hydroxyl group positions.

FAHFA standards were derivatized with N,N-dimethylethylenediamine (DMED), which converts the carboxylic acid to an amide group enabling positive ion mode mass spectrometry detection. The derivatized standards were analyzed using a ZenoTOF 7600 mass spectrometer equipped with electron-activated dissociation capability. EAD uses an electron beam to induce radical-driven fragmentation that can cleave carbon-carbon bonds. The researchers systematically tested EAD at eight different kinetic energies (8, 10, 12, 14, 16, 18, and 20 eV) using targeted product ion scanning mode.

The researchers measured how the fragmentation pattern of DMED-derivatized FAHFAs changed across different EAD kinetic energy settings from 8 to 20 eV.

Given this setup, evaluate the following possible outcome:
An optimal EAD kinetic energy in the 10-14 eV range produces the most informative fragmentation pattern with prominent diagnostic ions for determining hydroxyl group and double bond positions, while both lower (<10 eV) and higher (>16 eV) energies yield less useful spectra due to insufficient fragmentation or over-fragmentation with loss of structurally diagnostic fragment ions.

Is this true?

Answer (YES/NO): YES